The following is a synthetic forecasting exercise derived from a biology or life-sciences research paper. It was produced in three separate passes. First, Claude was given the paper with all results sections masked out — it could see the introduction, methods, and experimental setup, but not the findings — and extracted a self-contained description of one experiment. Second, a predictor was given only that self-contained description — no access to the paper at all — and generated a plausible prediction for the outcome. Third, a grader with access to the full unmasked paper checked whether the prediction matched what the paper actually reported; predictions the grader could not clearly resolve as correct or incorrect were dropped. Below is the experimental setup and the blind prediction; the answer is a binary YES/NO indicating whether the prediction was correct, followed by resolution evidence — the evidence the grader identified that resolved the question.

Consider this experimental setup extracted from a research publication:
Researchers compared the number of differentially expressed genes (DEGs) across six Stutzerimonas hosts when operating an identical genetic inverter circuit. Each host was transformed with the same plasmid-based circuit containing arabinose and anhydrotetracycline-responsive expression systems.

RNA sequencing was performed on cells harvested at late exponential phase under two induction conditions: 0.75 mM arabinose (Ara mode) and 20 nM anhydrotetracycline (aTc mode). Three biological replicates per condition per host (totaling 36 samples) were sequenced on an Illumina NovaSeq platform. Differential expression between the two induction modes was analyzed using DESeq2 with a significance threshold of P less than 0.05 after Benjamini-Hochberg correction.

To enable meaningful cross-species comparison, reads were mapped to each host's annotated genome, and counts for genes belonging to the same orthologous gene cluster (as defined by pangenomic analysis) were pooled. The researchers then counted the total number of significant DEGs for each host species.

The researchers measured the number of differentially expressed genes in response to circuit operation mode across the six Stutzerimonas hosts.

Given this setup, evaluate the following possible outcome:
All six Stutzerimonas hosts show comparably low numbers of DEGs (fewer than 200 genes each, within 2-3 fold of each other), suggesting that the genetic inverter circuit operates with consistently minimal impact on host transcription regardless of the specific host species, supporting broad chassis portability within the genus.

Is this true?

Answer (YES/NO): NO